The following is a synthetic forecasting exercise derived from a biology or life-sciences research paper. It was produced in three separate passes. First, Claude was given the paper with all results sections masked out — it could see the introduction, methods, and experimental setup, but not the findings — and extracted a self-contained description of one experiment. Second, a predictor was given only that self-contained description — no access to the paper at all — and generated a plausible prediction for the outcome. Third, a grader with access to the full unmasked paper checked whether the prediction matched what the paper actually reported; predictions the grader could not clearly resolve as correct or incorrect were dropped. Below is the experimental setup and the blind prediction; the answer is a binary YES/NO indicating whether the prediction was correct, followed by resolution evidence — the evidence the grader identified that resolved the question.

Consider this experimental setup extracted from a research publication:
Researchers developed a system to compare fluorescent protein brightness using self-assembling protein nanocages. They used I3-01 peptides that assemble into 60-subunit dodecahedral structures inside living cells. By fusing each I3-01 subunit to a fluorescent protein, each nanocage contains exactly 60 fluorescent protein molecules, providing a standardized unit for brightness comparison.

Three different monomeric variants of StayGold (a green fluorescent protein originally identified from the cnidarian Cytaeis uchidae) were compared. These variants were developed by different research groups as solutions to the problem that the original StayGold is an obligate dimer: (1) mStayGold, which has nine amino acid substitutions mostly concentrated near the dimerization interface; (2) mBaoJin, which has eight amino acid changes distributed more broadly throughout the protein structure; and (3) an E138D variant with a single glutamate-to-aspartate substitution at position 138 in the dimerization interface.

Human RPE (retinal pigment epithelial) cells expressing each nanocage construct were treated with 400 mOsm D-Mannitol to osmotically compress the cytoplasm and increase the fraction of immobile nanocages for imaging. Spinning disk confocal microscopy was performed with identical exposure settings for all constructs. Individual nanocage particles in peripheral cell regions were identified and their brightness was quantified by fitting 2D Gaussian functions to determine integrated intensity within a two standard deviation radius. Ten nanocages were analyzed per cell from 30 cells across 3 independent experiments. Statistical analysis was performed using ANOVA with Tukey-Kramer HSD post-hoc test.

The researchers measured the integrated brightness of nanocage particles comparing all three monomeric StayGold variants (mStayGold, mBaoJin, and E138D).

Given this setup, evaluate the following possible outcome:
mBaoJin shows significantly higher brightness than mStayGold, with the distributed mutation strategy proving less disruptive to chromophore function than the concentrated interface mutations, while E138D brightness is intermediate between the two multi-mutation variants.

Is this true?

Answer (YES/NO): NO